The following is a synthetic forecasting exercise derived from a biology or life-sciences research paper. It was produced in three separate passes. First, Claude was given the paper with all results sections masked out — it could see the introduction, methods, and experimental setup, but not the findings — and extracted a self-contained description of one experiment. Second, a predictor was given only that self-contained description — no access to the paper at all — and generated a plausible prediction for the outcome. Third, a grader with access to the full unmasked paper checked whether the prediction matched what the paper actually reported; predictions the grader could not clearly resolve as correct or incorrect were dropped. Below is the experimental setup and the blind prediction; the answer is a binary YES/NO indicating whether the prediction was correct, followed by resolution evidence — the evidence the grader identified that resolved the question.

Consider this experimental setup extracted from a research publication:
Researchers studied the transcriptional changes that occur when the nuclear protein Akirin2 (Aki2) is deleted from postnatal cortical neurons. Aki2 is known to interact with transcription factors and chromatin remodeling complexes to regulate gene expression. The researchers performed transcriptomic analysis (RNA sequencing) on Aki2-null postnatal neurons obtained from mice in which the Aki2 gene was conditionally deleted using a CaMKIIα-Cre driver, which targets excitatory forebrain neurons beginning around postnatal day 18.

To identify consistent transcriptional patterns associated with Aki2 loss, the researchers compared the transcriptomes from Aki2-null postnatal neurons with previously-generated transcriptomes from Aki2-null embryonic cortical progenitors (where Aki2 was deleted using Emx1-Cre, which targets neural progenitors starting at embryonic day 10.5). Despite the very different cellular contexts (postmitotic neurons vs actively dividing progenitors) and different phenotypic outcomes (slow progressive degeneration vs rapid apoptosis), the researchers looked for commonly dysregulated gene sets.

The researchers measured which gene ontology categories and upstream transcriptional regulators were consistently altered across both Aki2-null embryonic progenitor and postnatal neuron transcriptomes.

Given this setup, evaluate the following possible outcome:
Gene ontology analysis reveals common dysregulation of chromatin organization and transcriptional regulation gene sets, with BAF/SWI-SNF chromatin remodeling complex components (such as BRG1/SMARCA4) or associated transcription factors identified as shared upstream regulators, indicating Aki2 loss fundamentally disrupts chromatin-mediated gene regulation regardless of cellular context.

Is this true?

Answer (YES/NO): NO